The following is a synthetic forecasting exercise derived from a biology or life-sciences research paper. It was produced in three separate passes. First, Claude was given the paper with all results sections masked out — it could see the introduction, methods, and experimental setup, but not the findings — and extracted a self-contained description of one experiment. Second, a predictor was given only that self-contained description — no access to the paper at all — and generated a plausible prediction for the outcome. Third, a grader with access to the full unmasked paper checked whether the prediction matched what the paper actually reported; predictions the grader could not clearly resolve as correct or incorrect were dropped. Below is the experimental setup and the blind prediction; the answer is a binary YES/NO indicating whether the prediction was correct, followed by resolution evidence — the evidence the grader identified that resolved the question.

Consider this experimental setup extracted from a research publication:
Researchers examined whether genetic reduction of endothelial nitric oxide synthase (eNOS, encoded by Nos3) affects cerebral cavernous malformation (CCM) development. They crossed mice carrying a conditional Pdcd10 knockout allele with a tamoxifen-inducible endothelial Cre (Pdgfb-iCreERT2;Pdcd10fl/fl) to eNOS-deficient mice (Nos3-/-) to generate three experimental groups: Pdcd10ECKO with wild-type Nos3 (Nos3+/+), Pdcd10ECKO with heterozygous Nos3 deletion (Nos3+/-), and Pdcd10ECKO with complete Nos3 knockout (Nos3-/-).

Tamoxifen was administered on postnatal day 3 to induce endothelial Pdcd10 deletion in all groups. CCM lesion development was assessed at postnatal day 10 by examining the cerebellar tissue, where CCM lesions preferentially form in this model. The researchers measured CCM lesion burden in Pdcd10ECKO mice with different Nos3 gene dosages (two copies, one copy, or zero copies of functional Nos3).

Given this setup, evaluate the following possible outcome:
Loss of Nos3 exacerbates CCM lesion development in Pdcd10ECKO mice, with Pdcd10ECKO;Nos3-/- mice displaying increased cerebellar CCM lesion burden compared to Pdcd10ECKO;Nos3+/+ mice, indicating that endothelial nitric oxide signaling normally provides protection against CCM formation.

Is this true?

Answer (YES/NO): NO